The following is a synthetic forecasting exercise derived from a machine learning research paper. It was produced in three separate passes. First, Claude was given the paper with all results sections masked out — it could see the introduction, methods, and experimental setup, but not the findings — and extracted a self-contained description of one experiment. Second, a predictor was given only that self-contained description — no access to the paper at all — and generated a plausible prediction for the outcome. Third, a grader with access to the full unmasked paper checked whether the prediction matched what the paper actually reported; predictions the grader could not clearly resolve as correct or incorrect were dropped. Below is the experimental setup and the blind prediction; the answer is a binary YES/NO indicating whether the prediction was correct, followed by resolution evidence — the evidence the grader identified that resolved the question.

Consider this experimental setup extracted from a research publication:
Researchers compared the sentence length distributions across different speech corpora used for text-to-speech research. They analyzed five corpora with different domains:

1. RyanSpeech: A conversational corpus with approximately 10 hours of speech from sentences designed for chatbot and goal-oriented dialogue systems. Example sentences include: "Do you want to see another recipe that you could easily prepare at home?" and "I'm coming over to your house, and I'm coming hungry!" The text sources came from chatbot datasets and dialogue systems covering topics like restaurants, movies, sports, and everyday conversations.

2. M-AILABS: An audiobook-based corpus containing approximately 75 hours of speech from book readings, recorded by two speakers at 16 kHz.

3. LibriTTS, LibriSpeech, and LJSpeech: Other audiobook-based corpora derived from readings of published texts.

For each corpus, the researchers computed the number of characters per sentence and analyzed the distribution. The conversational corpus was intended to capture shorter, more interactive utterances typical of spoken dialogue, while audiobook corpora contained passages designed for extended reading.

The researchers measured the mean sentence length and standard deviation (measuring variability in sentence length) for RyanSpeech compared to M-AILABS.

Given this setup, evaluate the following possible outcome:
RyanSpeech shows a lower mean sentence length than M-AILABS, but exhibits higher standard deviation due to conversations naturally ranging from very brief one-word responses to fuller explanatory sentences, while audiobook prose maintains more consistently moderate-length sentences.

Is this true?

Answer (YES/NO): NO